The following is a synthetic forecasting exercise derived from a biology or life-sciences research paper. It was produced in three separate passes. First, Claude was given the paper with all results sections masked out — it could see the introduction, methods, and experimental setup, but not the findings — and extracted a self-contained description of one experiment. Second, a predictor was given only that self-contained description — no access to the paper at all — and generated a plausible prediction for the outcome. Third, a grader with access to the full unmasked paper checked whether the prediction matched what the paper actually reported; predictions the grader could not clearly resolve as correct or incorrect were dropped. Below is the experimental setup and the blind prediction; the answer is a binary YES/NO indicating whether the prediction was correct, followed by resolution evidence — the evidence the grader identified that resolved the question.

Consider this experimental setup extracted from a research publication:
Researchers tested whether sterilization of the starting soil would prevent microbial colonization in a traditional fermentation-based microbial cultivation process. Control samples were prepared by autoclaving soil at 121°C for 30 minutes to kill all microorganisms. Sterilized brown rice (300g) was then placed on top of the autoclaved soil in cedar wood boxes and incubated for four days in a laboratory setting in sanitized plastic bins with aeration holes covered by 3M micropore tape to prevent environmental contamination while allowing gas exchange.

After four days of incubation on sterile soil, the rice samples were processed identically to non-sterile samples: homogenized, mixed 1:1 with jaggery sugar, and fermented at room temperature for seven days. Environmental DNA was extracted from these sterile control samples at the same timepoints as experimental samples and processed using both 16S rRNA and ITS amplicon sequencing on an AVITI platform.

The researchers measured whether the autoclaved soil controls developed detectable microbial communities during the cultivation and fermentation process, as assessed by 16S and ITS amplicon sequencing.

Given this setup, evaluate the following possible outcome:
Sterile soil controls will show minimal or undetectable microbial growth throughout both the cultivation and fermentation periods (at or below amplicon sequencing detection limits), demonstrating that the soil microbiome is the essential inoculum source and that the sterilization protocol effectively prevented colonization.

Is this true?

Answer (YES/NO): NO